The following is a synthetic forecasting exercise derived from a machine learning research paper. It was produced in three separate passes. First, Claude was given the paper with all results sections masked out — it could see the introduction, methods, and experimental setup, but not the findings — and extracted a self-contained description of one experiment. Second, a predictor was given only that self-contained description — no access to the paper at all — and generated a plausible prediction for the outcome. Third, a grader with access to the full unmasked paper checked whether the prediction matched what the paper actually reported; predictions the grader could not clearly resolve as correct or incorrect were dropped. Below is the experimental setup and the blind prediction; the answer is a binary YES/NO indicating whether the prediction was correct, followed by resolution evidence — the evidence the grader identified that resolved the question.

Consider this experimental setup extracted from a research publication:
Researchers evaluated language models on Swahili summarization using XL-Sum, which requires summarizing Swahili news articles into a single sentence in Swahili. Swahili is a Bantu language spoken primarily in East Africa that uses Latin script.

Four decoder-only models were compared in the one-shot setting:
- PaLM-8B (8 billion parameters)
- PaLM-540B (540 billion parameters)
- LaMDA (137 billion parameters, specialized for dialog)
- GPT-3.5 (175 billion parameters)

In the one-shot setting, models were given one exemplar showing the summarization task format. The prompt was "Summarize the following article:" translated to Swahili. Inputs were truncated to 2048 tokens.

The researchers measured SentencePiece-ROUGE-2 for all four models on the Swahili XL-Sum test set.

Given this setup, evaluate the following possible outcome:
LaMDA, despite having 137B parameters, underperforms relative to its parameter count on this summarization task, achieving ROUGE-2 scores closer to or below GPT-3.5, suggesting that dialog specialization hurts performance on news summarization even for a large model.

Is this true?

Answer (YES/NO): YES